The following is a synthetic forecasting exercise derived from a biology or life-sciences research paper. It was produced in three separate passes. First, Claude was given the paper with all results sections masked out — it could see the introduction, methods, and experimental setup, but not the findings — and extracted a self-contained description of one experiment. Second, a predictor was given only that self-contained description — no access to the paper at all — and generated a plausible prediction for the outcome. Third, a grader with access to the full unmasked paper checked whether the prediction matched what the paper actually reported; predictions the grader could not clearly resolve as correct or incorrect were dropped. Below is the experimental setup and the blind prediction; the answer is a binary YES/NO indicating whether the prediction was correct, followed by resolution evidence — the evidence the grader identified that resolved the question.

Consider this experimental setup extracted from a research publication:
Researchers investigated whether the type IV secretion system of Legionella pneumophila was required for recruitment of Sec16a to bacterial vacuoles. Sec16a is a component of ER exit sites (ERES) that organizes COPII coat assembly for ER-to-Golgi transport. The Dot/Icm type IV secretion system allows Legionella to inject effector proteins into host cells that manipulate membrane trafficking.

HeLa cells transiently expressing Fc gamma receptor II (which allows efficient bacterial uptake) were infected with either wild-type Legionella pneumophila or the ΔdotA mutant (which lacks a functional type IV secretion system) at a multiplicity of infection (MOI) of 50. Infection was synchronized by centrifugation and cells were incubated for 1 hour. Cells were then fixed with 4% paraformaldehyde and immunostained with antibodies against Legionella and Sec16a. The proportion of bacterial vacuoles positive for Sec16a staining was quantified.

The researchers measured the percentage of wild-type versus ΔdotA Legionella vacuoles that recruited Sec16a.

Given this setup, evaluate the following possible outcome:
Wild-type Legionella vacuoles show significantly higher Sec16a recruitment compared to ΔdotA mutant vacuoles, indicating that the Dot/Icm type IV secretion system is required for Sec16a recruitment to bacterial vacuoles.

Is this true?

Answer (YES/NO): NO